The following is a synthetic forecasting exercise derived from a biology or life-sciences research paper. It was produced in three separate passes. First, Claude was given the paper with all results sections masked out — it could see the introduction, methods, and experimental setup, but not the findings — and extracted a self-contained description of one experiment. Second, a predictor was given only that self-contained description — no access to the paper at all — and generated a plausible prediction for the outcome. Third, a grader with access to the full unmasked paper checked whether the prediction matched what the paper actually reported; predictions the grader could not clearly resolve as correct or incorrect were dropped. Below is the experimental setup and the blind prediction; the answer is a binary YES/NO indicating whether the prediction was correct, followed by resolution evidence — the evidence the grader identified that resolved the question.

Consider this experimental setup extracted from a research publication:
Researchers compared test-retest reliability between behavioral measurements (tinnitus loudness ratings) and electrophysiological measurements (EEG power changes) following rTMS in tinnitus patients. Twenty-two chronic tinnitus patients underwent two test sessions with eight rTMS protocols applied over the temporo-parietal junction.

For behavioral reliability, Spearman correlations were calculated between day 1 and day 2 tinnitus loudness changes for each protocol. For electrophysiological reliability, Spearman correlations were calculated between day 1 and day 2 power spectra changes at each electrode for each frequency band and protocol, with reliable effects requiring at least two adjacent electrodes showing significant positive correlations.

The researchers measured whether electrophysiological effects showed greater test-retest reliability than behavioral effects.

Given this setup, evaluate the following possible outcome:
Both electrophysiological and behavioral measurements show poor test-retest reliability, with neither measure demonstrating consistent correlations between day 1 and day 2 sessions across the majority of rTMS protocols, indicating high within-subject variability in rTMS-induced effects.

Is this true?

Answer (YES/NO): YES